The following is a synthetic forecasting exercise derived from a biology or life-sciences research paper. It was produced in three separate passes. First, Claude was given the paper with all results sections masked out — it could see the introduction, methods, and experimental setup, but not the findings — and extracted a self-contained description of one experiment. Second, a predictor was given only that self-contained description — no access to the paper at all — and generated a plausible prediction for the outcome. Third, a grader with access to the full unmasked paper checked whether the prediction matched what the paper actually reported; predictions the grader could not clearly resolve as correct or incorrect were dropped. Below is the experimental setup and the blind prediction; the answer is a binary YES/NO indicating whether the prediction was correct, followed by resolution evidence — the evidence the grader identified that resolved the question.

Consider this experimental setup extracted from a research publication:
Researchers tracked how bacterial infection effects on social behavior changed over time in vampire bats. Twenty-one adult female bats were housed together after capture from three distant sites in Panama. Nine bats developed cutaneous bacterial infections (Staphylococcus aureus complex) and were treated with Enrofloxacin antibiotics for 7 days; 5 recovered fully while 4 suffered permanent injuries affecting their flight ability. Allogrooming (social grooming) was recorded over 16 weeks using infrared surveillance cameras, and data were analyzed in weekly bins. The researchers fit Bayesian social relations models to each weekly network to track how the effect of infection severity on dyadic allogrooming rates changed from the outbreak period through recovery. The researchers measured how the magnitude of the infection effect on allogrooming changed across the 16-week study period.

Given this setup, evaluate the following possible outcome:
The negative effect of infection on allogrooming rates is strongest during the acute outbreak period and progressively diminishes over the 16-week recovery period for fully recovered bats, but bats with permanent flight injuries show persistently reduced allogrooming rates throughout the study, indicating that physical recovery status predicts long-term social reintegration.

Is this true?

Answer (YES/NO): NO